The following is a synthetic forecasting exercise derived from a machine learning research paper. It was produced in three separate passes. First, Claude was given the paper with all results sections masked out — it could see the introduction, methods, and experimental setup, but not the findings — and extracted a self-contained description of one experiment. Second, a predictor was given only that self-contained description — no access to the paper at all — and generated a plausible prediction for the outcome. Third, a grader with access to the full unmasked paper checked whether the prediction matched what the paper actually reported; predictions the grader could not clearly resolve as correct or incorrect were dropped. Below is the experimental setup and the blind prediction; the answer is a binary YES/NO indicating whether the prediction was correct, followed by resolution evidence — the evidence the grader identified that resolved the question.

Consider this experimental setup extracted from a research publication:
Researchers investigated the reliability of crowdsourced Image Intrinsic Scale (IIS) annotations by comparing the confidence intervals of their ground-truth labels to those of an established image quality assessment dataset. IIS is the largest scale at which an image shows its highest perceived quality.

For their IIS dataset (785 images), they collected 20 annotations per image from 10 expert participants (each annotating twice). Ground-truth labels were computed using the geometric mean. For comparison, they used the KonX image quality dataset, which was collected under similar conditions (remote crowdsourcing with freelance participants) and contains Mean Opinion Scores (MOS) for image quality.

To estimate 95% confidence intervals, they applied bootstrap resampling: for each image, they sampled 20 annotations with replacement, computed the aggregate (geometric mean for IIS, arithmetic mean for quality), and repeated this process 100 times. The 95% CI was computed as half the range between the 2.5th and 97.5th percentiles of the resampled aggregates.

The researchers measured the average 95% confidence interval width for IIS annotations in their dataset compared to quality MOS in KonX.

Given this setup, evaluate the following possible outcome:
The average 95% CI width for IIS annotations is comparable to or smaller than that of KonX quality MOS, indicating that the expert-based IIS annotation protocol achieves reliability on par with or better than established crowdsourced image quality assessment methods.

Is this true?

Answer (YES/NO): NO